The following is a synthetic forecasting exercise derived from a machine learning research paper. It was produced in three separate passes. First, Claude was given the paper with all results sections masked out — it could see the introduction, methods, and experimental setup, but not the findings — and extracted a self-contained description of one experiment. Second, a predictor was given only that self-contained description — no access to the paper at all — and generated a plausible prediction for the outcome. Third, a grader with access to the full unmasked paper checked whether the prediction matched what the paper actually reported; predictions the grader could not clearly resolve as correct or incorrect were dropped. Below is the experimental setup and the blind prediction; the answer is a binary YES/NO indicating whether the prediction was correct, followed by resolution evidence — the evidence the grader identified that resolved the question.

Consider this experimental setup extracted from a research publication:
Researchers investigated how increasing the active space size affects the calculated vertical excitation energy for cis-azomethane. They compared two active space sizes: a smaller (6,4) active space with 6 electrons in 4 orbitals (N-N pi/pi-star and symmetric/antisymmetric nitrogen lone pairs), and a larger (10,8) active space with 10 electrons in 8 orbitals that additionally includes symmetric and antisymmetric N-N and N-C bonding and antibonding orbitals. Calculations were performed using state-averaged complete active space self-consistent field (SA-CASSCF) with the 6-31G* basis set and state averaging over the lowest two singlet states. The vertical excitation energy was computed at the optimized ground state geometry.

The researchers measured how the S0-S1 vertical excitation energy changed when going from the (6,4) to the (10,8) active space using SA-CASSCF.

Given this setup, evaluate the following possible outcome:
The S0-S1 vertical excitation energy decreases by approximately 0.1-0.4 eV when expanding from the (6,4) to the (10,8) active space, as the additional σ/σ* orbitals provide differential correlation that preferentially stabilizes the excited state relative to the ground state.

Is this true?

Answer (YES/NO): NO